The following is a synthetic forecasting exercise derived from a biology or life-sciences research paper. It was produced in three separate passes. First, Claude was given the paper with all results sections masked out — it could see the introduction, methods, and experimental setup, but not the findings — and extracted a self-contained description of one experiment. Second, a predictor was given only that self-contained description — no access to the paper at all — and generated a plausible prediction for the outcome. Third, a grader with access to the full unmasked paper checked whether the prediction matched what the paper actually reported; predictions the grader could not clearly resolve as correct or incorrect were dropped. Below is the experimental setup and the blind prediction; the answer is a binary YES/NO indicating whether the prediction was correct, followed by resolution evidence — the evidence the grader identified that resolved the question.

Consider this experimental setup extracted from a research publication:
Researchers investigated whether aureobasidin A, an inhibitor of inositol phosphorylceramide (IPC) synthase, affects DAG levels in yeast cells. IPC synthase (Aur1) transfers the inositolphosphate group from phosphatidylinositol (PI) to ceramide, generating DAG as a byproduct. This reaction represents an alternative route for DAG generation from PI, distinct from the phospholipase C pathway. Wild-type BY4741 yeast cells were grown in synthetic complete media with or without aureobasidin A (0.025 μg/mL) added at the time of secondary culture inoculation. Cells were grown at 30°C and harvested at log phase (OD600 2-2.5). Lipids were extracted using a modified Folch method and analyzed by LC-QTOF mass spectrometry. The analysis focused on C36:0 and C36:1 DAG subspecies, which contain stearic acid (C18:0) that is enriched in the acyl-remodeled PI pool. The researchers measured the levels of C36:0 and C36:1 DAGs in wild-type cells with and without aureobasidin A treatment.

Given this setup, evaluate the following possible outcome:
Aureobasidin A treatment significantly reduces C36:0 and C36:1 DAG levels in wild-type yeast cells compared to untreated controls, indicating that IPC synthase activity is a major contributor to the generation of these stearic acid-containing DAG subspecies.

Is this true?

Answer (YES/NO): NO